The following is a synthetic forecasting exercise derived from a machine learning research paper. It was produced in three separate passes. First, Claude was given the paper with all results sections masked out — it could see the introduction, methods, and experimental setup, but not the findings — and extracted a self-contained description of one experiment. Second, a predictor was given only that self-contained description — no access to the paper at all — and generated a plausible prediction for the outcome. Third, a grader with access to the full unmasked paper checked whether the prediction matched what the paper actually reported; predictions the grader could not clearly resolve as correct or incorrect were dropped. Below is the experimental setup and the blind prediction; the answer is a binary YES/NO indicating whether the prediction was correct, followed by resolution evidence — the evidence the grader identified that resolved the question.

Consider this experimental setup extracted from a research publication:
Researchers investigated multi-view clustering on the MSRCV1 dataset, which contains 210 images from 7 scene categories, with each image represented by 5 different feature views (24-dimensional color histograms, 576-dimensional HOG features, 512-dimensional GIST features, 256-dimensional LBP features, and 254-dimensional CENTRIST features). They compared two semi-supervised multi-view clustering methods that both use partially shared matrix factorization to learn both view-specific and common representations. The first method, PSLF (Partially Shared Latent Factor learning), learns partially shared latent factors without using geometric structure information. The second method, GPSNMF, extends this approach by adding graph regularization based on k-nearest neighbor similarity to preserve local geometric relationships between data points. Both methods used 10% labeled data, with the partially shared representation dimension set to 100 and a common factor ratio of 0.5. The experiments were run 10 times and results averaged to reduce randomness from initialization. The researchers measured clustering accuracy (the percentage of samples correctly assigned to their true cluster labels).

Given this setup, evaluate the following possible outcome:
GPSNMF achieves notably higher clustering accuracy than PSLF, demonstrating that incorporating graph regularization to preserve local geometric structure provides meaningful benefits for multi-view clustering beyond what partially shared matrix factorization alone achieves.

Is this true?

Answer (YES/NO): NO